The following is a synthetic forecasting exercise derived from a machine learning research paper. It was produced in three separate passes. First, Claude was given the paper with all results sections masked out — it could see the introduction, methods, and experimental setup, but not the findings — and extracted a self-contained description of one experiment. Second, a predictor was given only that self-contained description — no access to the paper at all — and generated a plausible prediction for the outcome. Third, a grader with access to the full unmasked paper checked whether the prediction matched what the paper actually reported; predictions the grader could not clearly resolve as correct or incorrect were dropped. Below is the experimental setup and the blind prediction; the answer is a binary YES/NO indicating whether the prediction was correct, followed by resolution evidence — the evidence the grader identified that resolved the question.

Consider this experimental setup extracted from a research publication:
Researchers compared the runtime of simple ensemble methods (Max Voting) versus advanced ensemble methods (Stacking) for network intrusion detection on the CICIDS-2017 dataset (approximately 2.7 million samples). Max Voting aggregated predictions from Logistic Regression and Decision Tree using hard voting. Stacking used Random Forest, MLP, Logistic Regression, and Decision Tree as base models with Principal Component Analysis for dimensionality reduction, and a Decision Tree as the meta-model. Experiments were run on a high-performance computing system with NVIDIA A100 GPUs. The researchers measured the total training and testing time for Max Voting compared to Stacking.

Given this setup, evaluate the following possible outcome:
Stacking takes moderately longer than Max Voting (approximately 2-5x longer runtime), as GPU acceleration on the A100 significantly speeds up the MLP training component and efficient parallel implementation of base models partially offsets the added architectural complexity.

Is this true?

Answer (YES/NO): NO